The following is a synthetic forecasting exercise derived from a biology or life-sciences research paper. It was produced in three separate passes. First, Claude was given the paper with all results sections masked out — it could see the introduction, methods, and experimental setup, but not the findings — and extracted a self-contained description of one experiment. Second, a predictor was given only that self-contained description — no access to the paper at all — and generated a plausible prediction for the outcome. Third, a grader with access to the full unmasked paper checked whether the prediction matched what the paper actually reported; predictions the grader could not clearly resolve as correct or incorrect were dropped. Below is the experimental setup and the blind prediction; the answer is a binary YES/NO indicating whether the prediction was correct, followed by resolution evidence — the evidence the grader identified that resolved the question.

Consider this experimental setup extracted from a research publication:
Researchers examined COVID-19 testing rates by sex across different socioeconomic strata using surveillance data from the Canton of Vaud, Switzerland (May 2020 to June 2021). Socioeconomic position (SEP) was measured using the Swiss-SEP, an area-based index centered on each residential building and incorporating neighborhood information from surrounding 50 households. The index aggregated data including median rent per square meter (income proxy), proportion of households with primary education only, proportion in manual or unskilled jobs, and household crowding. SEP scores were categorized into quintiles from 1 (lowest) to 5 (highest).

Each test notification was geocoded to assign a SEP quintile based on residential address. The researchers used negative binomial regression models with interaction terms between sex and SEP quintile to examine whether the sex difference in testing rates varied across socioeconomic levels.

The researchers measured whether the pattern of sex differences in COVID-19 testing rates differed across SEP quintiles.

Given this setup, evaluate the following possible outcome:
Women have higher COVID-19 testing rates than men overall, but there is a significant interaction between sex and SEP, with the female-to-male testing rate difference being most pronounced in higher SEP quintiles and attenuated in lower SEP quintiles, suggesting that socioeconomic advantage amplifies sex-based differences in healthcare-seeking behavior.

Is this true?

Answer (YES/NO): NO